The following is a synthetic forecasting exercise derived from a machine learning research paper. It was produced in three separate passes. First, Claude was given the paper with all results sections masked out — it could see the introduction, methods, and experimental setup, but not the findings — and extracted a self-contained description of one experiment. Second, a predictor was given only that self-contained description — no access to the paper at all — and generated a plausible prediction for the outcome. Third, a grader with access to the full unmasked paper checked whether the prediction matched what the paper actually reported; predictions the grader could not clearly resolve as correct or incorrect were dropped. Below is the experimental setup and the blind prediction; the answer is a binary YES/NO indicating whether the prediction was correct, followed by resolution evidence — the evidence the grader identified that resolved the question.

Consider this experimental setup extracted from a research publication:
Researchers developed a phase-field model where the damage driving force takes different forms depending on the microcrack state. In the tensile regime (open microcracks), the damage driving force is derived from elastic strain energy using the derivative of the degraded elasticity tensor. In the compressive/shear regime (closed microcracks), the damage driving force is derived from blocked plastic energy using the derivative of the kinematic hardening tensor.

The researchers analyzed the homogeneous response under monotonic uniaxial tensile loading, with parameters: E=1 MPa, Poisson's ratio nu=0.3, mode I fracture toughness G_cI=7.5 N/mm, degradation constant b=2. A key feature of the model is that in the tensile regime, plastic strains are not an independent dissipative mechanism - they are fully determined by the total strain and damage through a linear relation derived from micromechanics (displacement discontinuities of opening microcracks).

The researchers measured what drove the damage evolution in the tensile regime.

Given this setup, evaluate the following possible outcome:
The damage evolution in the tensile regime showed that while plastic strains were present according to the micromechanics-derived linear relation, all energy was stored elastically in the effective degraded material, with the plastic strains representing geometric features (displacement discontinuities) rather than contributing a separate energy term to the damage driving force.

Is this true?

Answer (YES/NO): YES